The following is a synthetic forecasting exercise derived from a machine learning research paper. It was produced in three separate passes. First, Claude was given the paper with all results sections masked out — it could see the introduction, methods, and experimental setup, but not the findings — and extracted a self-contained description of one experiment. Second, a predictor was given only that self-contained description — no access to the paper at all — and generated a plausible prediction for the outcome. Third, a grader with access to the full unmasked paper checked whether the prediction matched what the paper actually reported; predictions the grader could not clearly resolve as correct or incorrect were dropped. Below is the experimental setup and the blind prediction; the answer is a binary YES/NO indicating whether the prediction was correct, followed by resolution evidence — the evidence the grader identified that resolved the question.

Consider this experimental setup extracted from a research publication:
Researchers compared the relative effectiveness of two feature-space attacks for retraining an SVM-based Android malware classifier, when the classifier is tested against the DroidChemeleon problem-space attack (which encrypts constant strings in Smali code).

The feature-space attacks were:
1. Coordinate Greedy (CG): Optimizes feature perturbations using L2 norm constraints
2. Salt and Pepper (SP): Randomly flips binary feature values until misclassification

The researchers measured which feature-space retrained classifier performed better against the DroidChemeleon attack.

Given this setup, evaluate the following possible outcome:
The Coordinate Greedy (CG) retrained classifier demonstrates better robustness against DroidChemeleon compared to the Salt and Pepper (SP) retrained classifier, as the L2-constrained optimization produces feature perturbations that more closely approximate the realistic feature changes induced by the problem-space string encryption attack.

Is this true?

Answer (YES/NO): NO